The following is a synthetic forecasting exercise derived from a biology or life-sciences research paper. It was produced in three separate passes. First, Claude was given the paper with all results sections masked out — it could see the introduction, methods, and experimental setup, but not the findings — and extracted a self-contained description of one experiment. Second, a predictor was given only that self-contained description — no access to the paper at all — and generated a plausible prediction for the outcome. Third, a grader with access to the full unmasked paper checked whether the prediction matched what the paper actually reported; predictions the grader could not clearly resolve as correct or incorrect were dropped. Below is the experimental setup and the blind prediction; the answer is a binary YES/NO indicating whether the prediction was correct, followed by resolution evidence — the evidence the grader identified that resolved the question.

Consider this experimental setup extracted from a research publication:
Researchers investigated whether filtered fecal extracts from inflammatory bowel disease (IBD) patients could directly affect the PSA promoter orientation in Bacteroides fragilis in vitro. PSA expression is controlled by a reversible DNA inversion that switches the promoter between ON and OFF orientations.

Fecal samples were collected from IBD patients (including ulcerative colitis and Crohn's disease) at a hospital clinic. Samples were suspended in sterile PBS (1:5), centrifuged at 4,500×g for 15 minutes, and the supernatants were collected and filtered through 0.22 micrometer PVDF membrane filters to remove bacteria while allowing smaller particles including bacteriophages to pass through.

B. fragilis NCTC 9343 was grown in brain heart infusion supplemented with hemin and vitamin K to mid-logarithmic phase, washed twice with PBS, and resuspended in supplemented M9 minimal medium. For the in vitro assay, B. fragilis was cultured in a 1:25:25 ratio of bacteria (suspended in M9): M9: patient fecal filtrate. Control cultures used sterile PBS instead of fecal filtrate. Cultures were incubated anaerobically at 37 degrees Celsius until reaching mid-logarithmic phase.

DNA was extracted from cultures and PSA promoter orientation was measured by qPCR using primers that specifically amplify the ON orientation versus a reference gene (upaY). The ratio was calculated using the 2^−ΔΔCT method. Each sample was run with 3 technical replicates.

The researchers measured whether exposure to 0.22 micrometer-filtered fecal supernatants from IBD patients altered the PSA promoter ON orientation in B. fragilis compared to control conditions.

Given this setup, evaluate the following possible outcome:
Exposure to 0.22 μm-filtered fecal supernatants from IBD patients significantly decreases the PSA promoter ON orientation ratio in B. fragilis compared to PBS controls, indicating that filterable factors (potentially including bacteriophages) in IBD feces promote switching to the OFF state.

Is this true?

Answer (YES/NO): YES